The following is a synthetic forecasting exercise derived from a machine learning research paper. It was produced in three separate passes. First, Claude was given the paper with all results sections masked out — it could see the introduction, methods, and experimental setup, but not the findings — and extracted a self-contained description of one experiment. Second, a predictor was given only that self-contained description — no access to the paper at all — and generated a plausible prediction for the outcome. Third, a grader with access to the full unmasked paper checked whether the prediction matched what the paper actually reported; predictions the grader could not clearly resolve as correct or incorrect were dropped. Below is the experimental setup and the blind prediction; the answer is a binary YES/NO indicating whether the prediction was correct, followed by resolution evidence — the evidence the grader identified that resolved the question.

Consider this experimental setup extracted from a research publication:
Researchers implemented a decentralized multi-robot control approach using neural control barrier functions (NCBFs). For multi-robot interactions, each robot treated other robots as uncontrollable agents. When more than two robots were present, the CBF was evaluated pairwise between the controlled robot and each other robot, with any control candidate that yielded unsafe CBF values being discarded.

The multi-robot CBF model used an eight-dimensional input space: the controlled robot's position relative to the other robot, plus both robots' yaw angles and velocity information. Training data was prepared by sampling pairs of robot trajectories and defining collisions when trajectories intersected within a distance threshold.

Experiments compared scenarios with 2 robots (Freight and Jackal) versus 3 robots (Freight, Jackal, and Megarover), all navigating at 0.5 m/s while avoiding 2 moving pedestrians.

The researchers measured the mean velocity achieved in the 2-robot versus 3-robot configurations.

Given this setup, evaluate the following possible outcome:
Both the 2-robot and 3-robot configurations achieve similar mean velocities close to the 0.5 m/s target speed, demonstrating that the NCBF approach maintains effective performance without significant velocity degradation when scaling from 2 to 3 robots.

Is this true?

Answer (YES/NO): NO